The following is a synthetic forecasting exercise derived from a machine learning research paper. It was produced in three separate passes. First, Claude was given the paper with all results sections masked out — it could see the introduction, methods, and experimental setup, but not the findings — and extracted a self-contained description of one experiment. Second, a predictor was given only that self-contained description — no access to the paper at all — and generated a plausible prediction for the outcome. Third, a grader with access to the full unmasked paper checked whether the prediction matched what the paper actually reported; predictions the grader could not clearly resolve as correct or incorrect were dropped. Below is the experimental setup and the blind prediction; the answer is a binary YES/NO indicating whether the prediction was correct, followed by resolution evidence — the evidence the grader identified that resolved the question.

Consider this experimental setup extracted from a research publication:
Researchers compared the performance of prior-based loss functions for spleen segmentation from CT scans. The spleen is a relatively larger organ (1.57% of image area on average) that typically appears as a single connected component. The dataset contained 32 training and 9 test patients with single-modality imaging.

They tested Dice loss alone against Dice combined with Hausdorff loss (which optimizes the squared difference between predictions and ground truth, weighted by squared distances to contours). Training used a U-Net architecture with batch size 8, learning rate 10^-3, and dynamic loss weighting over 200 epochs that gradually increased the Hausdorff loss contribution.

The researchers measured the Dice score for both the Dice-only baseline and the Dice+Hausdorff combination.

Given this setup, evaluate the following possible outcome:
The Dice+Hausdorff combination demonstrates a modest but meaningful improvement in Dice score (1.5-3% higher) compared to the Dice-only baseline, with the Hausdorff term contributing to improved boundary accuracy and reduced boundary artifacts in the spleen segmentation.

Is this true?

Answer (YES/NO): NO